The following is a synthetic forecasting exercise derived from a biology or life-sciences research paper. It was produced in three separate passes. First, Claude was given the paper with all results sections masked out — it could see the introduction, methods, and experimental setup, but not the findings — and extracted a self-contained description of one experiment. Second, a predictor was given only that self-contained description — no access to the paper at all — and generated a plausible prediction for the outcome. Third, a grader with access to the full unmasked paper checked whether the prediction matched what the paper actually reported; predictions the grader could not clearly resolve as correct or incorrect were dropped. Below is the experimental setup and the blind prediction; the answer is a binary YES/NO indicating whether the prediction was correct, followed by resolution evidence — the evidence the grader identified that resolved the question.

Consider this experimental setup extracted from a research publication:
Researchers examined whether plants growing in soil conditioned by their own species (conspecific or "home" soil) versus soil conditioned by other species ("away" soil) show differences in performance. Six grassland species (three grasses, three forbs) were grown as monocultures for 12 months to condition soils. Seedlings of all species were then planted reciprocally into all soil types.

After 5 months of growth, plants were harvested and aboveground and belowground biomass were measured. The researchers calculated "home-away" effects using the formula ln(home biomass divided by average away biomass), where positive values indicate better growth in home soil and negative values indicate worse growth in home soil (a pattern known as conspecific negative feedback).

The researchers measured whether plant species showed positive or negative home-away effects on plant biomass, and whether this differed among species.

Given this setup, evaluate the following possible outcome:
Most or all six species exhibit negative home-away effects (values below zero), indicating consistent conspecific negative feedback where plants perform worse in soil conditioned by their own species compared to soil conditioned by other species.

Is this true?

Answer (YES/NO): YES